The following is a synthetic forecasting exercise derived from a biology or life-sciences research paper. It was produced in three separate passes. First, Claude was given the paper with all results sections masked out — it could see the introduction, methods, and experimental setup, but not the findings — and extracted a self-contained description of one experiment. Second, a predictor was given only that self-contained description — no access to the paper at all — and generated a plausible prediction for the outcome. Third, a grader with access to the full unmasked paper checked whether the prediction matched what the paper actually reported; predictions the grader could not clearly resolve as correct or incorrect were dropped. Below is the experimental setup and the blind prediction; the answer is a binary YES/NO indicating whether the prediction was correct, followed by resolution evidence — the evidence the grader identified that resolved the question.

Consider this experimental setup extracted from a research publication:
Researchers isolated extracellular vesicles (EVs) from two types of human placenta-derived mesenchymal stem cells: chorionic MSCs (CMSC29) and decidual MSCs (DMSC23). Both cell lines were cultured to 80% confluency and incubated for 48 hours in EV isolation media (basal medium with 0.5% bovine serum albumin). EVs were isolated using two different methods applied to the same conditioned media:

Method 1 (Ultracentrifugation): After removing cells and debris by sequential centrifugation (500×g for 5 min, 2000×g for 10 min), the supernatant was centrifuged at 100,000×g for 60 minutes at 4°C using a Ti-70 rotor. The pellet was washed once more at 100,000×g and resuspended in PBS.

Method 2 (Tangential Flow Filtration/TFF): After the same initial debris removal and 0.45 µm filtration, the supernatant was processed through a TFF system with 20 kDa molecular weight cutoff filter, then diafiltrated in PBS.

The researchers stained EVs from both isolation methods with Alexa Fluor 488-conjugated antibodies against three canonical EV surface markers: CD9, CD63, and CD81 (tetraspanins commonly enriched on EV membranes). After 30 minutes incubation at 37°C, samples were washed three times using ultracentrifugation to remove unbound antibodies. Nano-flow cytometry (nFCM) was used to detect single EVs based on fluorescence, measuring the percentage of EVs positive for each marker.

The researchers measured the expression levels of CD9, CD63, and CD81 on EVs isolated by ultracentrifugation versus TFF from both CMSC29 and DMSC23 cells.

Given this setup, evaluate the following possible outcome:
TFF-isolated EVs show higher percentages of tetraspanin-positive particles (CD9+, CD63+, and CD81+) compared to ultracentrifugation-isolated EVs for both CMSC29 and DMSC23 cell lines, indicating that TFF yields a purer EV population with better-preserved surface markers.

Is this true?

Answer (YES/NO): NO